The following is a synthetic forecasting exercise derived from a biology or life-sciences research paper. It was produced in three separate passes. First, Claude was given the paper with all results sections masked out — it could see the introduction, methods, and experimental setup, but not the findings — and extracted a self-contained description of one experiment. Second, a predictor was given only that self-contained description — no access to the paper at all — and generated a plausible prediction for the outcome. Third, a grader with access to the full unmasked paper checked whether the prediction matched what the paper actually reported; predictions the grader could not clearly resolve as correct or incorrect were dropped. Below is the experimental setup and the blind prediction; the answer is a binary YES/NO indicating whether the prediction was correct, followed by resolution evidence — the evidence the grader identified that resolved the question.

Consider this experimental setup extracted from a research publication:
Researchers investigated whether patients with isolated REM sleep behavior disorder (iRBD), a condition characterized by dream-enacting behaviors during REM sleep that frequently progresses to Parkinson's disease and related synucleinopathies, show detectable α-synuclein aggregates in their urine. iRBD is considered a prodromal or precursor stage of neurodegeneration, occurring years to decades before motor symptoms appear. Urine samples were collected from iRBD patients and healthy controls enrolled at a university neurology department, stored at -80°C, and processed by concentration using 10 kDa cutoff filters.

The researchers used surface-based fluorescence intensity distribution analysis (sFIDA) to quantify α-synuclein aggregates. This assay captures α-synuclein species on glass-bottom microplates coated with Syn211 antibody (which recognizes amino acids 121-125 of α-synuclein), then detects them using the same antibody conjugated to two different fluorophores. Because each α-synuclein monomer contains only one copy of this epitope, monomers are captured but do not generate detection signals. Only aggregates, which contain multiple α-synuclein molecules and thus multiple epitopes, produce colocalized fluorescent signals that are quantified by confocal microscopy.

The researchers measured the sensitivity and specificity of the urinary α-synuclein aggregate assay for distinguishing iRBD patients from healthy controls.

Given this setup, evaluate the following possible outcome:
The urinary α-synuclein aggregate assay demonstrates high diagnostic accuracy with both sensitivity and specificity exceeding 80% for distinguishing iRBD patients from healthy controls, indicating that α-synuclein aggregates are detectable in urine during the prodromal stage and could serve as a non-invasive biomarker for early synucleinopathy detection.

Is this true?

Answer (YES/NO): NO